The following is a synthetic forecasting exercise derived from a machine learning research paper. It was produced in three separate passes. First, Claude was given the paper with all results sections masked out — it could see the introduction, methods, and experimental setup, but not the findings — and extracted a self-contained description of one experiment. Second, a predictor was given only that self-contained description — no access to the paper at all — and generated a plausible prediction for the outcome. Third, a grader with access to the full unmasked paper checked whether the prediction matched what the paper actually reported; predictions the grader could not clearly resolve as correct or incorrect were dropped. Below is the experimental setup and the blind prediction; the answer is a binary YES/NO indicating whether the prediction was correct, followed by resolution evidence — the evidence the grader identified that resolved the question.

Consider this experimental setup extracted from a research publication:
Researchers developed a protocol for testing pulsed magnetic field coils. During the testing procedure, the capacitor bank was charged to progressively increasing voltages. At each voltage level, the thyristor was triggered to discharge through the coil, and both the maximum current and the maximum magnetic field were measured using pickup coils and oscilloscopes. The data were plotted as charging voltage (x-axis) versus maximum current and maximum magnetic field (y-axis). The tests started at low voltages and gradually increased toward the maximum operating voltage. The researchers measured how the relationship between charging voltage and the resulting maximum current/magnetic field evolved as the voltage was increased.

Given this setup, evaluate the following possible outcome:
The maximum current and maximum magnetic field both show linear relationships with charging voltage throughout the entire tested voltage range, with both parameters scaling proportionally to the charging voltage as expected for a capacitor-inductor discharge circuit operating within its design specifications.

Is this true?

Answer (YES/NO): NO